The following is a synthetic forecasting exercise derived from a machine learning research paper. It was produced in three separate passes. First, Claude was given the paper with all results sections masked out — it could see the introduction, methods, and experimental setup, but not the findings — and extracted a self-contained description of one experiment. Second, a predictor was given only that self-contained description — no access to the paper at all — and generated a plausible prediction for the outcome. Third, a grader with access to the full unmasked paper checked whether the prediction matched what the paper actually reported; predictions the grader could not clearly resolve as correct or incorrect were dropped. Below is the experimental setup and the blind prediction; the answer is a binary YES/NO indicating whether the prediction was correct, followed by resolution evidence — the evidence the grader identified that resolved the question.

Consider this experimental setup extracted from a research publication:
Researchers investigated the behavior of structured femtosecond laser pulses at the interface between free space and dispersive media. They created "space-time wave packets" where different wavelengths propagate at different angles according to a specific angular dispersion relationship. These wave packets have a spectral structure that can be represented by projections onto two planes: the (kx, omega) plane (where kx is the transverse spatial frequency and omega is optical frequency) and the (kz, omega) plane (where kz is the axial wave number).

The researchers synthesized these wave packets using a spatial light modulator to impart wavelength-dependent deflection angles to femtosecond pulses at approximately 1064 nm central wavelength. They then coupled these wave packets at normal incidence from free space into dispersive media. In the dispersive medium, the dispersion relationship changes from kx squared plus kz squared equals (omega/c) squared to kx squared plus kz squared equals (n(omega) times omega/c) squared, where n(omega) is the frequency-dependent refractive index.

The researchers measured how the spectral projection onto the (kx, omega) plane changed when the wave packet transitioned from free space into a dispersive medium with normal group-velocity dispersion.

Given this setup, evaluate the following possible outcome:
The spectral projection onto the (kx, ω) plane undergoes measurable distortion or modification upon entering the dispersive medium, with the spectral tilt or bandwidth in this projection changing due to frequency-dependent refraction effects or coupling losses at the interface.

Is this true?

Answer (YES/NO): NO